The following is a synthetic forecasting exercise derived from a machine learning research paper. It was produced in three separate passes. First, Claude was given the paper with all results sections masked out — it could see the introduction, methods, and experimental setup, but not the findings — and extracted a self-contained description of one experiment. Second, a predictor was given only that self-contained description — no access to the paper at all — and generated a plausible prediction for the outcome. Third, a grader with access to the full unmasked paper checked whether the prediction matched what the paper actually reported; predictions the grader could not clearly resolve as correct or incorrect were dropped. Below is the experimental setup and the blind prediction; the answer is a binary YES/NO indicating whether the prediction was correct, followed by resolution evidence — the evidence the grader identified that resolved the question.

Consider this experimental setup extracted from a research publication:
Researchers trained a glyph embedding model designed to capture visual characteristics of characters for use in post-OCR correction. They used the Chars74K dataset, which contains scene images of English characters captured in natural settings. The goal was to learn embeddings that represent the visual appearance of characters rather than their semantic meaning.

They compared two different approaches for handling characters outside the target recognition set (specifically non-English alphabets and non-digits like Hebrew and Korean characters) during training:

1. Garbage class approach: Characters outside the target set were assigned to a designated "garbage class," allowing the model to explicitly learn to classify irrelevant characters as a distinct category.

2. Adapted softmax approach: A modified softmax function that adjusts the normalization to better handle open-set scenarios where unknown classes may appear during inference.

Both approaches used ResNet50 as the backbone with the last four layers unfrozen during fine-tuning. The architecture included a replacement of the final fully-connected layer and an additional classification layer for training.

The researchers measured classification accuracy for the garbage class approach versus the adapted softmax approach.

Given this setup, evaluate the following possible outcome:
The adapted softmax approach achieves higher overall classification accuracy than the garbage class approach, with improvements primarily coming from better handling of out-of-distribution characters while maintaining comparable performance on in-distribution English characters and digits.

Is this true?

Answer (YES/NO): NO